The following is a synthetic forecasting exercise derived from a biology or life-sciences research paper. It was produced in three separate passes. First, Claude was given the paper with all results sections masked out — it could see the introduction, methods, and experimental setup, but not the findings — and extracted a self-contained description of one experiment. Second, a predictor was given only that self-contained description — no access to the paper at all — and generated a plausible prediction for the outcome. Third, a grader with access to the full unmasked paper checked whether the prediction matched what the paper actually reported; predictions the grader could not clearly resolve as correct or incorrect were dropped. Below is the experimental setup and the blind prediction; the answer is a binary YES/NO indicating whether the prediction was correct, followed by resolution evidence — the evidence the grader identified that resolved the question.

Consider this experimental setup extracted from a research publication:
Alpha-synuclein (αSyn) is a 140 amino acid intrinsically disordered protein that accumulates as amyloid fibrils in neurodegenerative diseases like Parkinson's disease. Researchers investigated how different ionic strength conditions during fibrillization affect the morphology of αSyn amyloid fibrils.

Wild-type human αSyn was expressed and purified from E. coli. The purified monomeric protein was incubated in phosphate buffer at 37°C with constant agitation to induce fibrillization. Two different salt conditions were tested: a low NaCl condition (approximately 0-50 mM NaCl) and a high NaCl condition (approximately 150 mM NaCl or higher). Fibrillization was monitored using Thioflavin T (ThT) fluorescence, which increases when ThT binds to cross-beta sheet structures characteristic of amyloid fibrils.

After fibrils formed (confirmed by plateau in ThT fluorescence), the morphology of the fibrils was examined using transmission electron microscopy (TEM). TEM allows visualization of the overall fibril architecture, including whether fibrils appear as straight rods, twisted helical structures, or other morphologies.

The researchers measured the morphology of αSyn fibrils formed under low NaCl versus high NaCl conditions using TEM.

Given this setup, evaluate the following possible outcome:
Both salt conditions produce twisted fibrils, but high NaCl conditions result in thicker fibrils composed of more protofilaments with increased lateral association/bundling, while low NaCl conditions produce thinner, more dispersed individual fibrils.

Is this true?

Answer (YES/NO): NO